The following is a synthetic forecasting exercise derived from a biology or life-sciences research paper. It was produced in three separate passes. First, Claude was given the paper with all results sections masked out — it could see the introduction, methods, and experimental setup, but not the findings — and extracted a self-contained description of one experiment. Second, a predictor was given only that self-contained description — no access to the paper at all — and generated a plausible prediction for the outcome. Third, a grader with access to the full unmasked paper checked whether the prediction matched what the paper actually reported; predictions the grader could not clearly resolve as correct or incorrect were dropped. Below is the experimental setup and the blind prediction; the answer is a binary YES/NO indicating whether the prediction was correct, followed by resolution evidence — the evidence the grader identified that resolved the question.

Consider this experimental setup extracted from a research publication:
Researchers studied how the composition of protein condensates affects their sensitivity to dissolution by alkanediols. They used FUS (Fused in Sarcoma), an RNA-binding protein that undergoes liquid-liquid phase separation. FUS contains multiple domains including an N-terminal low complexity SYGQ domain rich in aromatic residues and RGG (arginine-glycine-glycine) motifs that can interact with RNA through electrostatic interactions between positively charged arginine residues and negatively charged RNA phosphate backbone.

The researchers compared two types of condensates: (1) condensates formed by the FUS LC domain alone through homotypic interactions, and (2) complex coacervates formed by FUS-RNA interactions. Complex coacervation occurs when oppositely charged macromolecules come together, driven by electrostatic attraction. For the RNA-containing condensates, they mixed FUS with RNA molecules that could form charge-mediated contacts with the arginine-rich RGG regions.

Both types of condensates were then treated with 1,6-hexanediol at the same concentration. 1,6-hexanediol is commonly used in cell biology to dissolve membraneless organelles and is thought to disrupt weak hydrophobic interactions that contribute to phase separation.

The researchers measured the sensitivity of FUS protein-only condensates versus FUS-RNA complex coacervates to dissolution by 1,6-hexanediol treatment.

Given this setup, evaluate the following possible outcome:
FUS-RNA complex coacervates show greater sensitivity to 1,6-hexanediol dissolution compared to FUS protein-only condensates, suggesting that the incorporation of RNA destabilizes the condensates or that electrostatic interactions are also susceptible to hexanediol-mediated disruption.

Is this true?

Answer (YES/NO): NO